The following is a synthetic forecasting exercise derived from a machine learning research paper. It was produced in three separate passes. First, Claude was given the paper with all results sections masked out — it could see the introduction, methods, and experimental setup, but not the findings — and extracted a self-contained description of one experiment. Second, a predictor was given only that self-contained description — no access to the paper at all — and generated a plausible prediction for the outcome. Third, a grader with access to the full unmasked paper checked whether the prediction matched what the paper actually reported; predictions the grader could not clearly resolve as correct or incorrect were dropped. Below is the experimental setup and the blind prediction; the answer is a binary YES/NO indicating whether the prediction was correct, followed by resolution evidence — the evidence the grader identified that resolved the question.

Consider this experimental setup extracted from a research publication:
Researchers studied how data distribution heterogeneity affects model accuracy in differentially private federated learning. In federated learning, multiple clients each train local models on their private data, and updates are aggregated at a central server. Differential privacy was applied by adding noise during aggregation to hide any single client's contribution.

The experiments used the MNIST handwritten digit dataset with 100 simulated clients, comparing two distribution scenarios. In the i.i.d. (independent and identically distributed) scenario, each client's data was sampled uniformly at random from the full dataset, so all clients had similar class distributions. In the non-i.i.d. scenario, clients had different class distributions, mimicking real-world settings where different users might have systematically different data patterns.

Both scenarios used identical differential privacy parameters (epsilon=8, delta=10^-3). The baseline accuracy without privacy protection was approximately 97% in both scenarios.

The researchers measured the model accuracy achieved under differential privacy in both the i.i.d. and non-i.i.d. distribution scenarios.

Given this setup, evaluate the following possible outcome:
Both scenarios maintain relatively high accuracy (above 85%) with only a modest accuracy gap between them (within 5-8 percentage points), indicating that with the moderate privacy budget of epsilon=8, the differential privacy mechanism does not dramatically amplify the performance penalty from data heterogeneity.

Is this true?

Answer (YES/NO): NO